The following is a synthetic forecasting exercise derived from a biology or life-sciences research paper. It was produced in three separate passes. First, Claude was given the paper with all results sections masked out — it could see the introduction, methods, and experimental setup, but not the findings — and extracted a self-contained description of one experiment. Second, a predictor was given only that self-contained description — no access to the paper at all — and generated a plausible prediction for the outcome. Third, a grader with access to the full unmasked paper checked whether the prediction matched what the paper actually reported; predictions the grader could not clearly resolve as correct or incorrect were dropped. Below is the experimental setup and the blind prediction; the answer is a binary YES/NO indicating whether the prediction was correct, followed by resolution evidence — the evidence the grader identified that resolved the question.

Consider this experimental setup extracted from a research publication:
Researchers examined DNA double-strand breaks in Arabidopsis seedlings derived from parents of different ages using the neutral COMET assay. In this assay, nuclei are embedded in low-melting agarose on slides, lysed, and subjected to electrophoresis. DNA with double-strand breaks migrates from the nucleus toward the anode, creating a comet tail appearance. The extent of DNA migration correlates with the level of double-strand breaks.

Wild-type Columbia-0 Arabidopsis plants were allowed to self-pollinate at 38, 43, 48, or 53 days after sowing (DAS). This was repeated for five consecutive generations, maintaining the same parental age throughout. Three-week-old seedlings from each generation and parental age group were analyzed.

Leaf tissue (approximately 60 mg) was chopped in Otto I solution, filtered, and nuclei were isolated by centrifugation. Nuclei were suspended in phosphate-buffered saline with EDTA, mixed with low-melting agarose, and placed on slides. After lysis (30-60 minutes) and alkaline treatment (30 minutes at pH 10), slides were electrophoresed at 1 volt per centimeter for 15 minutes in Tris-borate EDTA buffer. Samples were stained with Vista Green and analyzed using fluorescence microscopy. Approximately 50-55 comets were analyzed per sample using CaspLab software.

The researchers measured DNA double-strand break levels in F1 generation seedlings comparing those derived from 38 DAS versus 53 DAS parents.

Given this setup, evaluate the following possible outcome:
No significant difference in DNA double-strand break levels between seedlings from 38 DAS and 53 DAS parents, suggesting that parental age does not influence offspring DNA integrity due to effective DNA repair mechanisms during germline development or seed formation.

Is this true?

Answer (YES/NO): NO